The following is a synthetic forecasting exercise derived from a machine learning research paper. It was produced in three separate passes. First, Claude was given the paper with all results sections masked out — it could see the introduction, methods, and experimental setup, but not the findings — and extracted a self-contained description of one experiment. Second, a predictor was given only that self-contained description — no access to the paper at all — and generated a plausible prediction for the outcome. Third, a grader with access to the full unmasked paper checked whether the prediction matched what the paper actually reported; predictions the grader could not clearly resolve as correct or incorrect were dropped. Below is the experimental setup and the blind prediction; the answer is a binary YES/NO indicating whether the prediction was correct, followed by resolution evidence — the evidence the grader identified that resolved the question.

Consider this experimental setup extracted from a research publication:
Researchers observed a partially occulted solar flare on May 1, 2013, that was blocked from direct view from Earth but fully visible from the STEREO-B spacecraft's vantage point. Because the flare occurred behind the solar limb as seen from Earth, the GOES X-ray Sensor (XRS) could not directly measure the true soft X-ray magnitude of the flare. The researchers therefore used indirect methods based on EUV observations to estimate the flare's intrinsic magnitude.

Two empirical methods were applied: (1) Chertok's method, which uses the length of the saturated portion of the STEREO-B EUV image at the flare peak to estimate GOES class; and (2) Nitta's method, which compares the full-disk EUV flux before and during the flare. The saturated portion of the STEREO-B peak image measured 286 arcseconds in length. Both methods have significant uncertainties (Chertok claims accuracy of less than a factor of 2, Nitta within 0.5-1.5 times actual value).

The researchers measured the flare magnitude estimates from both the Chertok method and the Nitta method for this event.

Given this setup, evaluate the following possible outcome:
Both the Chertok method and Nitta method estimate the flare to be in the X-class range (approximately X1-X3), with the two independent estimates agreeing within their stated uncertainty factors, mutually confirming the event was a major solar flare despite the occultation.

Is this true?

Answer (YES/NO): NO